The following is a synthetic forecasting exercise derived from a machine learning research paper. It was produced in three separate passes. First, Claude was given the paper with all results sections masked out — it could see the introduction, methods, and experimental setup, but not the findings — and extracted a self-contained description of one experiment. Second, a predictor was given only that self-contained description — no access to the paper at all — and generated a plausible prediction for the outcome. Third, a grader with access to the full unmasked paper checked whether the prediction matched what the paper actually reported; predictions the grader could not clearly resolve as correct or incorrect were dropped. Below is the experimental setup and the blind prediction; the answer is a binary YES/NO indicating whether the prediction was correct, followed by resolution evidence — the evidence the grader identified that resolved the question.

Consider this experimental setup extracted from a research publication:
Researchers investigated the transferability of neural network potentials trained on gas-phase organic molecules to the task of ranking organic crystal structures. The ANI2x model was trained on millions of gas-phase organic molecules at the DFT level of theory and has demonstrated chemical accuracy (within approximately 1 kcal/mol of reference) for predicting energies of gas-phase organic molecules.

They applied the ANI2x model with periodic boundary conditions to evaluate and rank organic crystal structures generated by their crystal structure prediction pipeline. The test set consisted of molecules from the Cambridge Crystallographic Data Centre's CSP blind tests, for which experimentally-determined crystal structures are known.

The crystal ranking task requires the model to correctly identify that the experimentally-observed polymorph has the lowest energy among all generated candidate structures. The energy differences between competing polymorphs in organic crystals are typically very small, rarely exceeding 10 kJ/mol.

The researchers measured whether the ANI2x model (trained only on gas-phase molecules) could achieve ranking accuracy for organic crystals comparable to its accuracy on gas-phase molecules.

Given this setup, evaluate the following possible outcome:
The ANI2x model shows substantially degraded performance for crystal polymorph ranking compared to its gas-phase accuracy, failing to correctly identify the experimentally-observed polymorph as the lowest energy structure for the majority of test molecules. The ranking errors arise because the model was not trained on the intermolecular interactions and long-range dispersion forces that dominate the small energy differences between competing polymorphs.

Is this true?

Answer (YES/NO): NO